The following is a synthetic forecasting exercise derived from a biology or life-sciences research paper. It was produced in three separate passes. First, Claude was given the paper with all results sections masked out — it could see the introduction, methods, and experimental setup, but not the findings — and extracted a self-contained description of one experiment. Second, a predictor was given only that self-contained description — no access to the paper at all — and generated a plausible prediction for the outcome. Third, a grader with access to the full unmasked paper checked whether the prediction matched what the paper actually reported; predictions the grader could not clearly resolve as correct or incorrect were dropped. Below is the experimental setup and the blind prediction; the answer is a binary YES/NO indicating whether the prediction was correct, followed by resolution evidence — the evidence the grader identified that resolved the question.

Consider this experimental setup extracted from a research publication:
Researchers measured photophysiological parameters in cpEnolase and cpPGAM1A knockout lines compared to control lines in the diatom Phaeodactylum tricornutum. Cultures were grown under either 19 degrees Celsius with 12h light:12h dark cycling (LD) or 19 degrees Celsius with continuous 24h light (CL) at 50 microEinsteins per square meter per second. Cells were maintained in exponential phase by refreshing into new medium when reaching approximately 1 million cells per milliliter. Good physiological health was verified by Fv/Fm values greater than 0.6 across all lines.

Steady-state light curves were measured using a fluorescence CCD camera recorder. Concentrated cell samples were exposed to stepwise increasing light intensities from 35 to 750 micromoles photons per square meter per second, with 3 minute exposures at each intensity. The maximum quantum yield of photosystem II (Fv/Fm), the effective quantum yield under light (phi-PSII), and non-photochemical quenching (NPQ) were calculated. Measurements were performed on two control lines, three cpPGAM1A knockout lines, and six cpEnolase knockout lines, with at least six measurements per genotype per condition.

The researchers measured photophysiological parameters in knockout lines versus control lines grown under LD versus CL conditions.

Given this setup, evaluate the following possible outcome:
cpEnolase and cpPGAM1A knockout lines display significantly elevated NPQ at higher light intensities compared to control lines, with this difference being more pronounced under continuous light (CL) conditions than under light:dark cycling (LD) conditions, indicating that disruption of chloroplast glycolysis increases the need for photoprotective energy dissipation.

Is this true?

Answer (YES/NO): NO